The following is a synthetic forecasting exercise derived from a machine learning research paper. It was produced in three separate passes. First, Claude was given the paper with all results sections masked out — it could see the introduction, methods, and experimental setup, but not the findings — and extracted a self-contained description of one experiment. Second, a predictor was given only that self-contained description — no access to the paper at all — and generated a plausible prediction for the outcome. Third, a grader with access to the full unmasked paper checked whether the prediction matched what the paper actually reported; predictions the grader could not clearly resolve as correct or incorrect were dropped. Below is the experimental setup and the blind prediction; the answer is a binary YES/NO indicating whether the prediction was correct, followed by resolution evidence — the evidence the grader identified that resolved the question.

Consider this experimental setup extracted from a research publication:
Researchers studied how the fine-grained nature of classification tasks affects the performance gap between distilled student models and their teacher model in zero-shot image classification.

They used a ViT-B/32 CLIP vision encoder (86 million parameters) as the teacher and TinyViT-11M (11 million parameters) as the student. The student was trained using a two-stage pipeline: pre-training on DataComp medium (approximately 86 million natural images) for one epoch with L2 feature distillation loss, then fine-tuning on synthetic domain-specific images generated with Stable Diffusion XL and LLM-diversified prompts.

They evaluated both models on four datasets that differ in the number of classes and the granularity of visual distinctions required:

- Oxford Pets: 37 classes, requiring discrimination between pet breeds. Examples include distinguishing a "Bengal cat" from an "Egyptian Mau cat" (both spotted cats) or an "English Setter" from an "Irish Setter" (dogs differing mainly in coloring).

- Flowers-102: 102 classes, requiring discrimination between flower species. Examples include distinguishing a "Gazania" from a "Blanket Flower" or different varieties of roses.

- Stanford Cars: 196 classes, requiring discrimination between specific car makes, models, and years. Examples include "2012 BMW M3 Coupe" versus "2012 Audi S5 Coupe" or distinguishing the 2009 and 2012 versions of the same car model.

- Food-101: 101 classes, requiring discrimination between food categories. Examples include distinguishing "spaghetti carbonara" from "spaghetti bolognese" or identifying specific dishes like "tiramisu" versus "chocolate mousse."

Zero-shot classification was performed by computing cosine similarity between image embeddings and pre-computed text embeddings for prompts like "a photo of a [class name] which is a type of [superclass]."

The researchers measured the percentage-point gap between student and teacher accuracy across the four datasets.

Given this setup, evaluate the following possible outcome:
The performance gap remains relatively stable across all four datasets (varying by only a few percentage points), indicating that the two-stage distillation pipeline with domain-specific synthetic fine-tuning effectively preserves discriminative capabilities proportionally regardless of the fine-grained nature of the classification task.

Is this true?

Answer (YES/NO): NO